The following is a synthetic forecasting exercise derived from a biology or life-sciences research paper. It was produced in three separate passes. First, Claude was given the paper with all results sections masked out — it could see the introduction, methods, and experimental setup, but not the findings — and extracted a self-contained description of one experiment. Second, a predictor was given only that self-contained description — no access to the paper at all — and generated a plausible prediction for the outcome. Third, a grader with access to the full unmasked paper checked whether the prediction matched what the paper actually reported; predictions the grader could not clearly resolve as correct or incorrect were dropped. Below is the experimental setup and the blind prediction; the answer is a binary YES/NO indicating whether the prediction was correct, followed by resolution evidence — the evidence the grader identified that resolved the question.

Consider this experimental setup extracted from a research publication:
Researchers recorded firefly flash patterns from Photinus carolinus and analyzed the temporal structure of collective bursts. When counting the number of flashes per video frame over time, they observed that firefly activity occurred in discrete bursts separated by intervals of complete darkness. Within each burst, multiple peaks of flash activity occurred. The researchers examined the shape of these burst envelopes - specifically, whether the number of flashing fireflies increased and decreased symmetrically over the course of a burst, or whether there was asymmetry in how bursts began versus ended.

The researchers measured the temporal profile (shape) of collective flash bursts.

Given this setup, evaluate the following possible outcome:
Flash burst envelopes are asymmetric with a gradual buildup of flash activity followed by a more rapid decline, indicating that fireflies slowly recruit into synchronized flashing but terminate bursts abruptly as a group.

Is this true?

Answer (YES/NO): NO